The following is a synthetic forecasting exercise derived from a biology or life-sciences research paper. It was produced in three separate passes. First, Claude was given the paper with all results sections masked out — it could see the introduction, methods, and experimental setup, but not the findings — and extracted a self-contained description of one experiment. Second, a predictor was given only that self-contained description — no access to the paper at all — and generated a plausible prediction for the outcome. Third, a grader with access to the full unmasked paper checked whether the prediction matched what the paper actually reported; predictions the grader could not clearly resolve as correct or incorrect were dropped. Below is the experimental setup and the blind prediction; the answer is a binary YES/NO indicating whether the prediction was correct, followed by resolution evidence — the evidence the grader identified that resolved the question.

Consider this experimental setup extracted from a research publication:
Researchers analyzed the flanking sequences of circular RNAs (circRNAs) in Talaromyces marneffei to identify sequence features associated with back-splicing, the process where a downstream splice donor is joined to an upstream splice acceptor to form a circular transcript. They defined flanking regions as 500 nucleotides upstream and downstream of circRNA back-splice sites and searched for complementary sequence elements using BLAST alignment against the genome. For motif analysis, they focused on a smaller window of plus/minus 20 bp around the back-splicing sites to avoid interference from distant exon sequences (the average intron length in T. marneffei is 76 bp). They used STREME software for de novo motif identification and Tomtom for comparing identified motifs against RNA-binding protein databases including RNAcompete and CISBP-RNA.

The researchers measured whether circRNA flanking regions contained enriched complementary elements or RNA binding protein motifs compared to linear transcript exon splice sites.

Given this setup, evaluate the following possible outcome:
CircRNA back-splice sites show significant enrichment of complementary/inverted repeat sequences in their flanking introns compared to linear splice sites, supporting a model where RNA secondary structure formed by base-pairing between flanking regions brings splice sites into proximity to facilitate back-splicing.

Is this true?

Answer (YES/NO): NO